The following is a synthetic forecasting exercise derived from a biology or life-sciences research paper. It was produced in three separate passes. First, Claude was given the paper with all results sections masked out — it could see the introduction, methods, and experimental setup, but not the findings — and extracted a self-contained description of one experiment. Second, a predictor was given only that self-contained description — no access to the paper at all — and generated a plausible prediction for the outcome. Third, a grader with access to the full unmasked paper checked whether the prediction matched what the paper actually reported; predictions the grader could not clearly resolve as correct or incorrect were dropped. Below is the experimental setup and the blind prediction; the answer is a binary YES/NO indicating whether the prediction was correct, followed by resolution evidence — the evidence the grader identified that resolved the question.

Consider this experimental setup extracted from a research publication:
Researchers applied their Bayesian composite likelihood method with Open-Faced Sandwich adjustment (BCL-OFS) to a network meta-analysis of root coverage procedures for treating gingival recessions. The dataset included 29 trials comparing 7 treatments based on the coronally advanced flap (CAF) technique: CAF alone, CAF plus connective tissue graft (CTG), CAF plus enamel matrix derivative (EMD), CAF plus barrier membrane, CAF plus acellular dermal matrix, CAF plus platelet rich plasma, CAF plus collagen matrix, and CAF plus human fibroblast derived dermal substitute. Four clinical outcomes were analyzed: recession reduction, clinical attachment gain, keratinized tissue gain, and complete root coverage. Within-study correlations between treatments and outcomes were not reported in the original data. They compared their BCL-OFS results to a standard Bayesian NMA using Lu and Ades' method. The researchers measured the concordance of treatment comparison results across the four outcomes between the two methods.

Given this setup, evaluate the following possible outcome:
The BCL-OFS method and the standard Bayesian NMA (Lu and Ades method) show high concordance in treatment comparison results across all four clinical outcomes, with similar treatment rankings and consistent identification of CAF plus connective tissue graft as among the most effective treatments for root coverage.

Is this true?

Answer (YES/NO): NO